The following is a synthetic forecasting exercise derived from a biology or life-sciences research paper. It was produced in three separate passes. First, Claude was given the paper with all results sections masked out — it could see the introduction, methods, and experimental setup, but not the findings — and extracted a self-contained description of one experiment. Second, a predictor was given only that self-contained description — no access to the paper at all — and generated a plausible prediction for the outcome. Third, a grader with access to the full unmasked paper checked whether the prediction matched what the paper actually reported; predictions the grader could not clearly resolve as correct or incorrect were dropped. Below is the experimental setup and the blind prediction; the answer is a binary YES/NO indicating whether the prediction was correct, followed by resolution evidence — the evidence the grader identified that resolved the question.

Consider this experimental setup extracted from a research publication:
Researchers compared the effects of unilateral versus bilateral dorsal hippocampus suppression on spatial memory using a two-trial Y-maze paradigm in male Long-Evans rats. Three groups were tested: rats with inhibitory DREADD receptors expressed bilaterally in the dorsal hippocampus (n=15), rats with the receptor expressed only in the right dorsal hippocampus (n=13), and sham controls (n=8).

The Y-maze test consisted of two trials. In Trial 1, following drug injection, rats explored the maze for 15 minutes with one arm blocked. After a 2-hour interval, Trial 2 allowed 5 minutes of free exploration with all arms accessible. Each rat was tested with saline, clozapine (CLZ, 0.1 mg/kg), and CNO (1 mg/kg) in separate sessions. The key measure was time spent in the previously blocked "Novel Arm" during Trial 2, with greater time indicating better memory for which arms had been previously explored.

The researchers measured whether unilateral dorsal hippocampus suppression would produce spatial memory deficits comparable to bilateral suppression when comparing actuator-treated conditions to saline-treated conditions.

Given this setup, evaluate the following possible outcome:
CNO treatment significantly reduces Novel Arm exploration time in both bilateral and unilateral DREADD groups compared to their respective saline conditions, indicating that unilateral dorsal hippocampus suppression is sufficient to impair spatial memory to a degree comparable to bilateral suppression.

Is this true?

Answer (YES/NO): NO